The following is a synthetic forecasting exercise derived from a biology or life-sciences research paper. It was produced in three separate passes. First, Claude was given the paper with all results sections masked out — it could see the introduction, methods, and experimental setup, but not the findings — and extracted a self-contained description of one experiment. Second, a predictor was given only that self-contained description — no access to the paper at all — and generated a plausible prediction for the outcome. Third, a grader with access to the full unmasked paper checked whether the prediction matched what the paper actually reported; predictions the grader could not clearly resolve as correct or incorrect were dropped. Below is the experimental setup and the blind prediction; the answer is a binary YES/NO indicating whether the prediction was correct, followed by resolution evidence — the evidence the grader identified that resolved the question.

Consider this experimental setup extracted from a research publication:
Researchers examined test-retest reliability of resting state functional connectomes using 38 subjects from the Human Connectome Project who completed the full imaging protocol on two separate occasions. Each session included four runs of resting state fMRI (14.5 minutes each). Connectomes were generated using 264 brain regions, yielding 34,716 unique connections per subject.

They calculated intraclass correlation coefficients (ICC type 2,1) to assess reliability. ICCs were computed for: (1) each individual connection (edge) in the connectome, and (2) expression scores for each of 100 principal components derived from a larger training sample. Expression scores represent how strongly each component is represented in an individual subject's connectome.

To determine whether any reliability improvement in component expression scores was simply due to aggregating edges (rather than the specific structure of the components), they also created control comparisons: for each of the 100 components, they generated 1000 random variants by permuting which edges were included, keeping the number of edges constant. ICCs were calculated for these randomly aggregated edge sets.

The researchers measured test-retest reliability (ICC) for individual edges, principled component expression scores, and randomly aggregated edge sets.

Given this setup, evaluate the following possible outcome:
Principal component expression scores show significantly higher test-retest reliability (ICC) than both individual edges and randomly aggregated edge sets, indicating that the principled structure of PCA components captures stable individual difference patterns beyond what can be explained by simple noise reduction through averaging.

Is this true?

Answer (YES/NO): YES